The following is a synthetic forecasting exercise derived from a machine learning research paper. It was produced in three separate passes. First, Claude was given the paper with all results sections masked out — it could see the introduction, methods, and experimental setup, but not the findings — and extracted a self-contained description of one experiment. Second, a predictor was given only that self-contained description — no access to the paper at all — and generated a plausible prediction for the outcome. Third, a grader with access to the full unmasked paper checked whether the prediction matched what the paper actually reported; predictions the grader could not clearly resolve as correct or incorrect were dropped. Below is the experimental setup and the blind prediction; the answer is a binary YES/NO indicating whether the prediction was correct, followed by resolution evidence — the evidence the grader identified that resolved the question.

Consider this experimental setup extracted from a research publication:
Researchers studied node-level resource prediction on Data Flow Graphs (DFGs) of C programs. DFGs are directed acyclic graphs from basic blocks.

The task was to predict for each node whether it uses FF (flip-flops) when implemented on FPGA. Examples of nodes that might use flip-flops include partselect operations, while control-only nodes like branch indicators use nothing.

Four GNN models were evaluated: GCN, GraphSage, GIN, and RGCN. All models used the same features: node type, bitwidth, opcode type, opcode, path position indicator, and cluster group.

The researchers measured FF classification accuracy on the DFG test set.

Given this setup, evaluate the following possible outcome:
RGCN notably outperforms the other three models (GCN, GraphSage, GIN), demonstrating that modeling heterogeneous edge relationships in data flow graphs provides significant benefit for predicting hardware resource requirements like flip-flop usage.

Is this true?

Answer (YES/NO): NO